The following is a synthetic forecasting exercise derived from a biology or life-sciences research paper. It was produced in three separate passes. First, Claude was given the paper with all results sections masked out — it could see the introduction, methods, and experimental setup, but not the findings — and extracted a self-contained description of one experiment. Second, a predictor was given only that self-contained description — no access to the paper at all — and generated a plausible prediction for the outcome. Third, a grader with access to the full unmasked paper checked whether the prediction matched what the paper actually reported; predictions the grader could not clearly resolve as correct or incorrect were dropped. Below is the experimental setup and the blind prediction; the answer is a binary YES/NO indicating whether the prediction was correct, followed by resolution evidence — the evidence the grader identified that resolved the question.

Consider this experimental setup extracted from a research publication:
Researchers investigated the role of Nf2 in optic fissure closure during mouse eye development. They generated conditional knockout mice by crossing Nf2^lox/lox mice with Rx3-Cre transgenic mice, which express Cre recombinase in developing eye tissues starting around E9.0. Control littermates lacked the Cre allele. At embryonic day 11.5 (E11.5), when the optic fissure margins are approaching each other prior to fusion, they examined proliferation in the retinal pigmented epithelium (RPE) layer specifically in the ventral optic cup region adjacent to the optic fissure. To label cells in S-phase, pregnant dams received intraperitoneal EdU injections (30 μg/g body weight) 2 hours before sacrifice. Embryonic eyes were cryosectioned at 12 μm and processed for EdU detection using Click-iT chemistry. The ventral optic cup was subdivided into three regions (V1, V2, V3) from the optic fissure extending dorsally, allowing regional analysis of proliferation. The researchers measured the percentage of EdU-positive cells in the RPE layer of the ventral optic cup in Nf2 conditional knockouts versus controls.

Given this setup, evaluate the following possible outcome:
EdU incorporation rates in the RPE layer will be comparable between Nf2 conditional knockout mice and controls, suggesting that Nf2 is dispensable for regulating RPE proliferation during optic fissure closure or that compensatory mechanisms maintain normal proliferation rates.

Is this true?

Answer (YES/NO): NO